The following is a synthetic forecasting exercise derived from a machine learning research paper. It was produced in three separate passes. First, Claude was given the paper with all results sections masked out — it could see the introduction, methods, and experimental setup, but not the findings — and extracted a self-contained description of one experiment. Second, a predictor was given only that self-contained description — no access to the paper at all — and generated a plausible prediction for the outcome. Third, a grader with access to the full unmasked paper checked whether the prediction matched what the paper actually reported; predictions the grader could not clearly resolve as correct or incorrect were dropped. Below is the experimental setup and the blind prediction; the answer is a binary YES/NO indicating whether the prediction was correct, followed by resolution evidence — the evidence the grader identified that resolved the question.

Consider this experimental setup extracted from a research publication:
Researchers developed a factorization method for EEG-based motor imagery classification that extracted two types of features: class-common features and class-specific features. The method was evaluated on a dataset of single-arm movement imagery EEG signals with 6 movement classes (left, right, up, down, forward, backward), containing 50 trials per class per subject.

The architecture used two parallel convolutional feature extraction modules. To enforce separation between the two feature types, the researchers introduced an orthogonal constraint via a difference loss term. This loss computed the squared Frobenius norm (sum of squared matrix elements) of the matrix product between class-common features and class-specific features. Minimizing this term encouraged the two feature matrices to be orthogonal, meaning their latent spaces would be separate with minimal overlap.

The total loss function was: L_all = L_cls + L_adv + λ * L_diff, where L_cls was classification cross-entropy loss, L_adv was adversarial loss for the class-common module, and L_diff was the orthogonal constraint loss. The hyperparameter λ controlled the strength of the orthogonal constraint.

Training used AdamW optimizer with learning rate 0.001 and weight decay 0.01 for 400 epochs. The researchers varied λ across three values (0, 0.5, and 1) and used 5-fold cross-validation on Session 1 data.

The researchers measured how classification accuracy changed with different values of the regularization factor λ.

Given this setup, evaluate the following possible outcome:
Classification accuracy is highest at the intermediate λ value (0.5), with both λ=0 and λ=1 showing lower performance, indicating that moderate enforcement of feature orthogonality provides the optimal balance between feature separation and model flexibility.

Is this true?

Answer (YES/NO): NO